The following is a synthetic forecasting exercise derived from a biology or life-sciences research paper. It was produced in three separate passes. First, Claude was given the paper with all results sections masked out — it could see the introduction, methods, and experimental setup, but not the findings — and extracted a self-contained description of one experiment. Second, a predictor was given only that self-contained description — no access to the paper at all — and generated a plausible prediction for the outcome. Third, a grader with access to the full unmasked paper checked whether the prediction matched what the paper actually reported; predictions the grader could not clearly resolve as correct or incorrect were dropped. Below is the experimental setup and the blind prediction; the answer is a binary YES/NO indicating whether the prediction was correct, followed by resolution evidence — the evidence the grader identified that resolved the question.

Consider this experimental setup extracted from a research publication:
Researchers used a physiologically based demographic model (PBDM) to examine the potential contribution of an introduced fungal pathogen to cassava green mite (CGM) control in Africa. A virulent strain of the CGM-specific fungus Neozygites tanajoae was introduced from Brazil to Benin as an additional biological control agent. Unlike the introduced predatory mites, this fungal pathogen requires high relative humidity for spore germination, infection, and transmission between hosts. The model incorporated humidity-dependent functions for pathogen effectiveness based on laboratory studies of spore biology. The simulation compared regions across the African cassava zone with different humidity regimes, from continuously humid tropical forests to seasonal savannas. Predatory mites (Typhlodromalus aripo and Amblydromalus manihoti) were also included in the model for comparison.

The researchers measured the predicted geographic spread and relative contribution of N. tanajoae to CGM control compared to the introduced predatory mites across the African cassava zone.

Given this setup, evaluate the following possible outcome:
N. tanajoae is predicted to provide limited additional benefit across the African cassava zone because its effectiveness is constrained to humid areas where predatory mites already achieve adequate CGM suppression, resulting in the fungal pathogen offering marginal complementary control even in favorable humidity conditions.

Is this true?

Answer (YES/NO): YES